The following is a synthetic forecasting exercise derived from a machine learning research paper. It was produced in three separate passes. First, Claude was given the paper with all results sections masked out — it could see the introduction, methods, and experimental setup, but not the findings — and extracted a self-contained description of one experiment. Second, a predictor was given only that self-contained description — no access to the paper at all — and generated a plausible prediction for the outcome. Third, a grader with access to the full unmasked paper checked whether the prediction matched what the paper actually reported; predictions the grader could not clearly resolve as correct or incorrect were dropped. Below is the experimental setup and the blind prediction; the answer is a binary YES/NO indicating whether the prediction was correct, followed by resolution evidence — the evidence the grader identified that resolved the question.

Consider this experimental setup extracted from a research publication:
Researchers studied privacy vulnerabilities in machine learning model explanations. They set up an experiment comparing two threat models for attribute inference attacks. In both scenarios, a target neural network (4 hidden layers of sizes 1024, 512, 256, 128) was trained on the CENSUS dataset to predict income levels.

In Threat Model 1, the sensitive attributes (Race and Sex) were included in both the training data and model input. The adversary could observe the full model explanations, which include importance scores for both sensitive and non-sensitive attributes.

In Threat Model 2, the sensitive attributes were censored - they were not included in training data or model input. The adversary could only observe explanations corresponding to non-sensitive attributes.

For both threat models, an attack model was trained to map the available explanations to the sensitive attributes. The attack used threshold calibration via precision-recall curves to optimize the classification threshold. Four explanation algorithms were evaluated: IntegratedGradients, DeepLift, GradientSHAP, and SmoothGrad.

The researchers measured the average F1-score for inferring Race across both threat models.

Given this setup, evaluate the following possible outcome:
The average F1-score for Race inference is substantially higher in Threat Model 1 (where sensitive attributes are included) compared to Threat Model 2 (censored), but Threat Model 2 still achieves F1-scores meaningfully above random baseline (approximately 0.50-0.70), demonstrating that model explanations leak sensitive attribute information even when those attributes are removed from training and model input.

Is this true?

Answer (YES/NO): NO